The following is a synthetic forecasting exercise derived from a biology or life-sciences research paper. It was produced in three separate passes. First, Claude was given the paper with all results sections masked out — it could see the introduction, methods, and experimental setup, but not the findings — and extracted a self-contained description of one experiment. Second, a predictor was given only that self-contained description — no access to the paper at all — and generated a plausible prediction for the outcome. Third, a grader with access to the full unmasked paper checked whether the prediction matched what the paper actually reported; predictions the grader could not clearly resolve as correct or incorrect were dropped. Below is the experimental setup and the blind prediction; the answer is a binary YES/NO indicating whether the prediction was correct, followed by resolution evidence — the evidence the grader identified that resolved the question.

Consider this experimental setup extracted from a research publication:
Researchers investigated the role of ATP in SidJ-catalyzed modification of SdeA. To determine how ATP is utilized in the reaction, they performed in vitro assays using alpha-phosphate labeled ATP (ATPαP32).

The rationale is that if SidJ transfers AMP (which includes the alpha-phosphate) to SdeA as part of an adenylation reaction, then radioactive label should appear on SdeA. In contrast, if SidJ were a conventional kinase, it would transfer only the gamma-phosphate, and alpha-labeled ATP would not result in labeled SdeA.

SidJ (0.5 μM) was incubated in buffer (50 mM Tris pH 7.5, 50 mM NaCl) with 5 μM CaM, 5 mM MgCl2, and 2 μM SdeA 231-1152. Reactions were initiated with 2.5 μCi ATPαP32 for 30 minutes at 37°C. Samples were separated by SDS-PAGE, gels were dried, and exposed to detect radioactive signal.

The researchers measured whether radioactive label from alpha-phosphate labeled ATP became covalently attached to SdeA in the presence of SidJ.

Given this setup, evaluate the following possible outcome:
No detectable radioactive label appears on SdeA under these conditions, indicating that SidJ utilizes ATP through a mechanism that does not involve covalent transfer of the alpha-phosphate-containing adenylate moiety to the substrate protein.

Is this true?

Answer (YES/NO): NO